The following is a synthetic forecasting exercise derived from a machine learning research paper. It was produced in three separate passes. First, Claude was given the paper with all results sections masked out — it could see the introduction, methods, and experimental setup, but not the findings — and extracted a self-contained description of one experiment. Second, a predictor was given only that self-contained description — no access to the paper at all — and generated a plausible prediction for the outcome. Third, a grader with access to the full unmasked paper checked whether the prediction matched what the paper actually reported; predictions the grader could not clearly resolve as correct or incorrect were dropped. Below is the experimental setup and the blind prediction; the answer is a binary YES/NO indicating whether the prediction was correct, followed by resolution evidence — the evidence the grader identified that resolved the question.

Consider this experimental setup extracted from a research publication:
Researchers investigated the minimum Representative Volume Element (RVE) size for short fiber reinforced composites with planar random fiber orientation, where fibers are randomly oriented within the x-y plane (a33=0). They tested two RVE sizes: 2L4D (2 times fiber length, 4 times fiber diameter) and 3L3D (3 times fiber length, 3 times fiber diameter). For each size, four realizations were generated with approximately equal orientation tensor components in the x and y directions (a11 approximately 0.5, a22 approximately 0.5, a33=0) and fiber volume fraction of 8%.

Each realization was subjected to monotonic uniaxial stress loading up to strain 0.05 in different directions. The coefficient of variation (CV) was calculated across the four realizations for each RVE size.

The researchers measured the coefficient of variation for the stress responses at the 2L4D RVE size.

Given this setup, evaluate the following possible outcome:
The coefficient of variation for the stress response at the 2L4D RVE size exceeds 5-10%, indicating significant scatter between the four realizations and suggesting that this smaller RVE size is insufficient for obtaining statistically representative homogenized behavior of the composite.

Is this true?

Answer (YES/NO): NO